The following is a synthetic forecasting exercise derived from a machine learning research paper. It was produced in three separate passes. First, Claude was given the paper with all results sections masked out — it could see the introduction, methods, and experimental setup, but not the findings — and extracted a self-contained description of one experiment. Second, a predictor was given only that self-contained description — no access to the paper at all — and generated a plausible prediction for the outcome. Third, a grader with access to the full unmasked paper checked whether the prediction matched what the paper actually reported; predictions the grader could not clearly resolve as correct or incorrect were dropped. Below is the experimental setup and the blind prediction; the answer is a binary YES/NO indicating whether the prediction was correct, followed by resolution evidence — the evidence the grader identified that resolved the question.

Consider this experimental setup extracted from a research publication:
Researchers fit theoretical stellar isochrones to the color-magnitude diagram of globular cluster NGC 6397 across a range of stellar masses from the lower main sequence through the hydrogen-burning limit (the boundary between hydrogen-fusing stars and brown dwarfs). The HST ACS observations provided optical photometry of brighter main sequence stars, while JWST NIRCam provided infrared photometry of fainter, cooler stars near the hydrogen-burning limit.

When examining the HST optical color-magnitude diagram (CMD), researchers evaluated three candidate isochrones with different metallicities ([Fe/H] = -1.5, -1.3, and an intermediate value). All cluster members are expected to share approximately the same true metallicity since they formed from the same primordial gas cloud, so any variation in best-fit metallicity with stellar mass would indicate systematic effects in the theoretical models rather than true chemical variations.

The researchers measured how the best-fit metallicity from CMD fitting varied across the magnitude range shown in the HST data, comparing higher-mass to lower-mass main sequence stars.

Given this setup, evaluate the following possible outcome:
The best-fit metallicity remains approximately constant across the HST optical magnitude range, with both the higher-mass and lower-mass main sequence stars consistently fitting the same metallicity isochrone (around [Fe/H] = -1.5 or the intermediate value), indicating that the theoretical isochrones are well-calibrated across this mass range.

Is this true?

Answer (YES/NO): NO